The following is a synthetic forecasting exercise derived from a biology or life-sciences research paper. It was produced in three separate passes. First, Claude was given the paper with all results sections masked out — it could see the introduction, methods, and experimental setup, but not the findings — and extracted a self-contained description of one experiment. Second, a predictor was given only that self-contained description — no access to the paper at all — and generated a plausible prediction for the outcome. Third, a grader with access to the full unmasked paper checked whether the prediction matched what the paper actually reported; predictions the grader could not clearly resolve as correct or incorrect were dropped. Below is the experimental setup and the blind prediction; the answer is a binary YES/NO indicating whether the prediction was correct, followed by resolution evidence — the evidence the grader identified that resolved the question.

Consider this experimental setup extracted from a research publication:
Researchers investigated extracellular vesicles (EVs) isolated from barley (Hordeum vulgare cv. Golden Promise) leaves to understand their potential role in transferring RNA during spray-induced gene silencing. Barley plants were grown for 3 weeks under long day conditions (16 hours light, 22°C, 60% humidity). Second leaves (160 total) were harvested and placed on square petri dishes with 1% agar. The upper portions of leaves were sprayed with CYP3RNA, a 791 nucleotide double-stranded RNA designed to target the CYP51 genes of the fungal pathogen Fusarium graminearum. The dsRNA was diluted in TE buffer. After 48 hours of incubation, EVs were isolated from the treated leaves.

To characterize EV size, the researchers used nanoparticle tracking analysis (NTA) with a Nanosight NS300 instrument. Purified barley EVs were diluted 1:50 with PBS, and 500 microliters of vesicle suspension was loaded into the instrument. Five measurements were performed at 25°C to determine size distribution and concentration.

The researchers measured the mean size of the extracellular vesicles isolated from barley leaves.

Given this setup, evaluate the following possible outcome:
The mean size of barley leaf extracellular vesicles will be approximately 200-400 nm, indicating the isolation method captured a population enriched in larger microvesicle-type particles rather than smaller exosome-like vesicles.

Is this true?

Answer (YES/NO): NO